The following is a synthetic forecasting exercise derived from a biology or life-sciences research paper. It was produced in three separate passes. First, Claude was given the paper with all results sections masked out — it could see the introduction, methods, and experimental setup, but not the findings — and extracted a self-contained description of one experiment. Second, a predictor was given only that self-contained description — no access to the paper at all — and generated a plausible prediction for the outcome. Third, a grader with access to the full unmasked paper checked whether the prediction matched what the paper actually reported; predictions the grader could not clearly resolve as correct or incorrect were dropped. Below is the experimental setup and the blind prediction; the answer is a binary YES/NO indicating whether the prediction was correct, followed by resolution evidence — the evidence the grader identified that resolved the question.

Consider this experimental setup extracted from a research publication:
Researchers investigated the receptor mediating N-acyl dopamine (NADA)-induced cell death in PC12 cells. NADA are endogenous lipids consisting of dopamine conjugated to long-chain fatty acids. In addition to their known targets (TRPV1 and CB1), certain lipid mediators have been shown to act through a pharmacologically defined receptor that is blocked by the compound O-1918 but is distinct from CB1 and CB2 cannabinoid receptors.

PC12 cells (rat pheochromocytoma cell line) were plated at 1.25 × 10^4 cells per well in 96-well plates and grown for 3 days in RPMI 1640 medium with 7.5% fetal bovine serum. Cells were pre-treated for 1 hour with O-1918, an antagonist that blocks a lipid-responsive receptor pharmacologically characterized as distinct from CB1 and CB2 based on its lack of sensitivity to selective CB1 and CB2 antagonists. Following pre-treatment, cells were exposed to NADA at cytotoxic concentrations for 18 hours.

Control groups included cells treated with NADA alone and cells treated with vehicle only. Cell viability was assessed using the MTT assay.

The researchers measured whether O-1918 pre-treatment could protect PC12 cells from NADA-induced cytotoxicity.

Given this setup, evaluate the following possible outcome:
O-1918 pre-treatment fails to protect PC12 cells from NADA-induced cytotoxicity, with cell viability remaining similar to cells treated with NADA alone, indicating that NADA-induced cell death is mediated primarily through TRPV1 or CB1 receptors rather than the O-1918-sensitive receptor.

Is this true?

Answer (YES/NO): NO